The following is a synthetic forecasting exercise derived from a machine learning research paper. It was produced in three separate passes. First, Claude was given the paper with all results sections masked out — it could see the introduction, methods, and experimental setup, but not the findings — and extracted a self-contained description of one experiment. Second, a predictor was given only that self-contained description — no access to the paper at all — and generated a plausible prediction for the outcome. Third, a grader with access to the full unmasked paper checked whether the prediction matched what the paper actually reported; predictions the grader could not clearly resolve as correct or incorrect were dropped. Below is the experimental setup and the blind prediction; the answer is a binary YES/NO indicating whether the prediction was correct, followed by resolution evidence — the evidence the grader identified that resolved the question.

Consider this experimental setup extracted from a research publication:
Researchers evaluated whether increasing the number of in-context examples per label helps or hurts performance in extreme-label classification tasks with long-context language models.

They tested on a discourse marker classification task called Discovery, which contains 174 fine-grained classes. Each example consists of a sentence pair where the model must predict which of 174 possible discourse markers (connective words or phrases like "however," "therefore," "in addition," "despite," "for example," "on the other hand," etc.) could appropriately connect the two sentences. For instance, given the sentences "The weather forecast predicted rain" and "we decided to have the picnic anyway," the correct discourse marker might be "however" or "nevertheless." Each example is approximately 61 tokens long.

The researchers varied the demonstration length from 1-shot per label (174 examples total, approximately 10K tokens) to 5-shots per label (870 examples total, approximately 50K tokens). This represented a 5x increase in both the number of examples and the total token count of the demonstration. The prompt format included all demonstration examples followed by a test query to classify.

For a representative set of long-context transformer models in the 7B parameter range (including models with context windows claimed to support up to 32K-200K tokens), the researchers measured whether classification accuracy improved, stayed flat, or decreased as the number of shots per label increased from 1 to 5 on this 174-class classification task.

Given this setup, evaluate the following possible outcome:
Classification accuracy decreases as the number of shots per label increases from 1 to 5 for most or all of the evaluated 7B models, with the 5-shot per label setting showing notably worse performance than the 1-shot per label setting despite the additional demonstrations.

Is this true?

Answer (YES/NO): NO